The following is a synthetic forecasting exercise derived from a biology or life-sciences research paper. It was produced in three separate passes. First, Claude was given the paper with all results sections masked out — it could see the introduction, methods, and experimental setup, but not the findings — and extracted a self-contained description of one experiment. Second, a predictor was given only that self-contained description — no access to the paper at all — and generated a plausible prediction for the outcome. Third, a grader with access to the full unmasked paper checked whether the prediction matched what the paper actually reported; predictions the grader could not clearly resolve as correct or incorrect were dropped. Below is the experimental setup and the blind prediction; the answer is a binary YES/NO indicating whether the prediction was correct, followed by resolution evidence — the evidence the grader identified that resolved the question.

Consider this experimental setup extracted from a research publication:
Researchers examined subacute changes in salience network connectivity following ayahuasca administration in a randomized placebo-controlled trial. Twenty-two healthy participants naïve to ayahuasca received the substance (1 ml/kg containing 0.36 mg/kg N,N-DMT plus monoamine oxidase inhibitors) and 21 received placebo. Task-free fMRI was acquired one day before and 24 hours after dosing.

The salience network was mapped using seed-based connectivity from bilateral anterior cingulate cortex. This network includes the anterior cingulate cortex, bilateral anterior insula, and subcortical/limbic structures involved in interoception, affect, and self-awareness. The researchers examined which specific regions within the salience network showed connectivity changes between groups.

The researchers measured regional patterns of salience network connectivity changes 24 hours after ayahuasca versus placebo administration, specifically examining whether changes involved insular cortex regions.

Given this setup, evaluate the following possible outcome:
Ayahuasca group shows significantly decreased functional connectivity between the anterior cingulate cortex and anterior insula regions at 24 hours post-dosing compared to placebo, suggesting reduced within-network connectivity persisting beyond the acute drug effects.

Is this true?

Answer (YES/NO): NO